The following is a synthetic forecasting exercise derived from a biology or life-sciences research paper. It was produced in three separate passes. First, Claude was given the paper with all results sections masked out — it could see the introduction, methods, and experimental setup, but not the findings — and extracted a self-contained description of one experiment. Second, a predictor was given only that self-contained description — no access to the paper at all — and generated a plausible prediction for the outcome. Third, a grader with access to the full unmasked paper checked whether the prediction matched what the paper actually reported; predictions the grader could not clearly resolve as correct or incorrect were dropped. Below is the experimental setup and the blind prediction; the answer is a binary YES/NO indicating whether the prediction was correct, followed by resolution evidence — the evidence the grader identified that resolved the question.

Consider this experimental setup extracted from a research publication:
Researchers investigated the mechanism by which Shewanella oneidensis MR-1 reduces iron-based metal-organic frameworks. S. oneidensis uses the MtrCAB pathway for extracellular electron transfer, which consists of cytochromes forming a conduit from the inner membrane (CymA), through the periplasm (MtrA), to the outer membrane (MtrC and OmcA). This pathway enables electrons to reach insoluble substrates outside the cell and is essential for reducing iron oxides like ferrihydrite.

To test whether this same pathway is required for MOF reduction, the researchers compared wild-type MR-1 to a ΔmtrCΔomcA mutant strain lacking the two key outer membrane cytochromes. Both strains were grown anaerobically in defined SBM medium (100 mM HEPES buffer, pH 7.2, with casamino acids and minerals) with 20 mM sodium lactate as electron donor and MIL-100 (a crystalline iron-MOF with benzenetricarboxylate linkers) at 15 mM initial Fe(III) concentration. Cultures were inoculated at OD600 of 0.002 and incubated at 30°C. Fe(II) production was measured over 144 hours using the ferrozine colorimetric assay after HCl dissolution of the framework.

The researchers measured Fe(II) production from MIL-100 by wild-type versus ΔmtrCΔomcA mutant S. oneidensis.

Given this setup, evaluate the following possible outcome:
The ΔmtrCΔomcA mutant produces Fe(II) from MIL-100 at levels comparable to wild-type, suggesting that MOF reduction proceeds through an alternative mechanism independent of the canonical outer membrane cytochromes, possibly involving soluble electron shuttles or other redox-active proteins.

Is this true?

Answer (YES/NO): NO